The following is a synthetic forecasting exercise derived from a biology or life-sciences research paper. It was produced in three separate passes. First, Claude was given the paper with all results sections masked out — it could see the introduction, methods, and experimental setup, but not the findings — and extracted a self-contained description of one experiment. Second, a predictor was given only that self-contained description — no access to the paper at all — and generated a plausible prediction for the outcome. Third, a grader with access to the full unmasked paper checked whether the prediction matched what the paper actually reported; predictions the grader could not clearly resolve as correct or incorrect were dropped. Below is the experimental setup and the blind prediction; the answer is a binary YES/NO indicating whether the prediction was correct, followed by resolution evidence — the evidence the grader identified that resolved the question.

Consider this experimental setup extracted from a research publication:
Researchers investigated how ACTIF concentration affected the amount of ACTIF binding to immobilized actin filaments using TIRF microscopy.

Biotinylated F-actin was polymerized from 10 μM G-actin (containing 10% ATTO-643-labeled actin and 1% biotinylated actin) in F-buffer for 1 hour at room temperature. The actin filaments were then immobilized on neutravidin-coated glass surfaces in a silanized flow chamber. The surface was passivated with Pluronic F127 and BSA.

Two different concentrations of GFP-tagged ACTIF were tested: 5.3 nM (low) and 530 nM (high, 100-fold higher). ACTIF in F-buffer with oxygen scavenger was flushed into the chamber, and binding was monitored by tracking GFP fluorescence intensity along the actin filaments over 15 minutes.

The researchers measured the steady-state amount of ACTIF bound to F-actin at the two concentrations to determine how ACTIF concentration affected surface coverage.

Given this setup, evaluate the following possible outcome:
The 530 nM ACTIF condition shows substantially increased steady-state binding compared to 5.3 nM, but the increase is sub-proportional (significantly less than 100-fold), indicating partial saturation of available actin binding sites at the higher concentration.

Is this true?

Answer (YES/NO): NO